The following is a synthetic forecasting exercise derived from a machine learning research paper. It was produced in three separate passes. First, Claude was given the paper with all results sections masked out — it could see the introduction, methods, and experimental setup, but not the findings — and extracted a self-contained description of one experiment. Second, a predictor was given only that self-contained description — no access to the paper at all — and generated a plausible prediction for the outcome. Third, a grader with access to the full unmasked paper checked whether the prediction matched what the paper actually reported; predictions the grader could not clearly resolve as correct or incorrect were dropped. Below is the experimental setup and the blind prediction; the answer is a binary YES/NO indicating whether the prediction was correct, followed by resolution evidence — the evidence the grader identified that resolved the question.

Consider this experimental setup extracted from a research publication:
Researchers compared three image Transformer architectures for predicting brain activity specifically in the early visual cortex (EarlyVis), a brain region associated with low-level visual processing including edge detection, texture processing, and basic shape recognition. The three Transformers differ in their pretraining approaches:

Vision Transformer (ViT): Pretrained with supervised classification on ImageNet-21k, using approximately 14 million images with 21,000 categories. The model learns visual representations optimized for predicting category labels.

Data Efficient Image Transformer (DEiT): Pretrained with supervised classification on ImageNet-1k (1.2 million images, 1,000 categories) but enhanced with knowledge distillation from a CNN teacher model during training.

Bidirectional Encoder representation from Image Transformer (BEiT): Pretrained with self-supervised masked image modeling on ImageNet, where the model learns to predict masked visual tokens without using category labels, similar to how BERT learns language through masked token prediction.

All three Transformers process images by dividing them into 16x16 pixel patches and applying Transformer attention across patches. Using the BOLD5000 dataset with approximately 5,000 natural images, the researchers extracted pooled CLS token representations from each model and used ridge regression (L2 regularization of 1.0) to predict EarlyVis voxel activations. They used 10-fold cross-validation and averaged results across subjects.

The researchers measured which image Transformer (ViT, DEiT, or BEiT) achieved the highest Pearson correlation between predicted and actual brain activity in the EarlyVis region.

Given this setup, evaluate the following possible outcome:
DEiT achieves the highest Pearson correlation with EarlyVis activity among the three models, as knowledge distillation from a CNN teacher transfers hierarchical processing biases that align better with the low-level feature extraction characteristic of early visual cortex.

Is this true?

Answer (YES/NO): NO